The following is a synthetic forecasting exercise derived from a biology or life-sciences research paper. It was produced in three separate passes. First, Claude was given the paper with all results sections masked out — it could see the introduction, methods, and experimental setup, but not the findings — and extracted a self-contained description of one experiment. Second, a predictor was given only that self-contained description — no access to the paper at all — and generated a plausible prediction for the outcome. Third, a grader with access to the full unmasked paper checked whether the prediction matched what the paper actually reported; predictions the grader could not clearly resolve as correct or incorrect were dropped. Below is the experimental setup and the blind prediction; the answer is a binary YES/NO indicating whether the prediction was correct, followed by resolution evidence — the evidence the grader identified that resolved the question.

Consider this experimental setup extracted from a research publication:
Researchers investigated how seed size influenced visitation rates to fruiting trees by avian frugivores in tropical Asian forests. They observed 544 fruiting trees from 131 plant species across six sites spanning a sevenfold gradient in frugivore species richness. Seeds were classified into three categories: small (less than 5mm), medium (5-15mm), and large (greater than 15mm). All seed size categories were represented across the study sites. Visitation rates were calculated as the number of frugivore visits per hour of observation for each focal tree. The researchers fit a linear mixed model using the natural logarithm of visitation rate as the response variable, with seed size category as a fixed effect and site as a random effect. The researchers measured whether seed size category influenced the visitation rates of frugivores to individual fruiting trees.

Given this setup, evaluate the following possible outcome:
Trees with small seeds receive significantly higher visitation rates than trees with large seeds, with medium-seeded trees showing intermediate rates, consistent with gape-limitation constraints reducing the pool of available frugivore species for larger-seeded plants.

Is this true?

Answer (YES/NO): NO